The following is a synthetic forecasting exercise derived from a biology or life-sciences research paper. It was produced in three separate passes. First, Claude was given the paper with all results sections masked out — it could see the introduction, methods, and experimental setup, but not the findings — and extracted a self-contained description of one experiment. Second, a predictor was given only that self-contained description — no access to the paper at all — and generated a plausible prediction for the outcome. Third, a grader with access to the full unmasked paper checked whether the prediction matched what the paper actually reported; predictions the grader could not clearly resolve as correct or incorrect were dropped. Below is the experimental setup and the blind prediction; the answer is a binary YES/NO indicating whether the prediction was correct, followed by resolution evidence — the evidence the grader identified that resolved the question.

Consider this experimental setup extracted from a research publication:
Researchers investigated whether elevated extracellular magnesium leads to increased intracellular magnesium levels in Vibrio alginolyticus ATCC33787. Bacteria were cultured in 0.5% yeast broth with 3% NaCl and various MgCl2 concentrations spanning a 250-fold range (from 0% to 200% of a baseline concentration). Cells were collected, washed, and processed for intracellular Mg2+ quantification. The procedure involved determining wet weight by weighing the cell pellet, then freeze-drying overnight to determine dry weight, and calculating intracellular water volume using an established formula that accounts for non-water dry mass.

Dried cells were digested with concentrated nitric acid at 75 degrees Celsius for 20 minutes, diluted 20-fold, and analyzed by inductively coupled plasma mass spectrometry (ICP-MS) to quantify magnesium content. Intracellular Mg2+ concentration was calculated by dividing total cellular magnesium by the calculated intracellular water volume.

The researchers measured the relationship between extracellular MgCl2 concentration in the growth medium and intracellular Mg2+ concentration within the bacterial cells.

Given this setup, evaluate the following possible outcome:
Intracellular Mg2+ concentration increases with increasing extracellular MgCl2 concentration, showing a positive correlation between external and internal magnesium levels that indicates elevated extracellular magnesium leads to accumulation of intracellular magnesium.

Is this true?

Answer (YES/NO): YES